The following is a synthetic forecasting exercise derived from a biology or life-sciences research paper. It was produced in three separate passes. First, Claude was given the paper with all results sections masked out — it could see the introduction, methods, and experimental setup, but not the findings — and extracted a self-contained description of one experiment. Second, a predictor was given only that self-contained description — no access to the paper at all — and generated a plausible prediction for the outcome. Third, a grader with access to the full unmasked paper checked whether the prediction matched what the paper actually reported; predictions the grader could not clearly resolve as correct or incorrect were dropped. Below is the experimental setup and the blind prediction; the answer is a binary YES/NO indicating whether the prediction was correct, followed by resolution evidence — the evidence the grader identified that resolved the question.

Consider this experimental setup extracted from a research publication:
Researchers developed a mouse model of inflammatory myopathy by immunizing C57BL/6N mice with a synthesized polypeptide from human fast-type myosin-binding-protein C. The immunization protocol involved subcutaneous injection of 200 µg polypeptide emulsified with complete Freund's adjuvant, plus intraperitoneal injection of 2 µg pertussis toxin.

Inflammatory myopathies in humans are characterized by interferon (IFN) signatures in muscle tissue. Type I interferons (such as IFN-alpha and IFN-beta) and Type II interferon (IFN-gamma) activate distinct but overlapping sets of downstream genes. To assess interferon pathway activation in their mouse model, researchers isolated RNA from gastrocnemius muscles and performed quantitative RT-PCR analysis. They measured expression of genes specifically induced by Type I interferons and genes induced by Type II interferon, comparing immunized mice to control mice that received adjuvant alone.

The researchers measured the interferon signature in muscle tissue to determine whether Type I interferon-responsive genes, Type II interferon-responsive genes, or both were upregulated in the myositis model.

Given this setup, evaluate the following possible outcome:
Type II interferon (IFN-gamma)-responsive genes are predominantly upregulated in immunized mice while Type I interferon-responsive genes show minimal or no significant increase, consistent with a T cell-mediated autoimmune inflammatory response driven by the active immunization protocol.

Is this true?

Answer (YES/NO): NO